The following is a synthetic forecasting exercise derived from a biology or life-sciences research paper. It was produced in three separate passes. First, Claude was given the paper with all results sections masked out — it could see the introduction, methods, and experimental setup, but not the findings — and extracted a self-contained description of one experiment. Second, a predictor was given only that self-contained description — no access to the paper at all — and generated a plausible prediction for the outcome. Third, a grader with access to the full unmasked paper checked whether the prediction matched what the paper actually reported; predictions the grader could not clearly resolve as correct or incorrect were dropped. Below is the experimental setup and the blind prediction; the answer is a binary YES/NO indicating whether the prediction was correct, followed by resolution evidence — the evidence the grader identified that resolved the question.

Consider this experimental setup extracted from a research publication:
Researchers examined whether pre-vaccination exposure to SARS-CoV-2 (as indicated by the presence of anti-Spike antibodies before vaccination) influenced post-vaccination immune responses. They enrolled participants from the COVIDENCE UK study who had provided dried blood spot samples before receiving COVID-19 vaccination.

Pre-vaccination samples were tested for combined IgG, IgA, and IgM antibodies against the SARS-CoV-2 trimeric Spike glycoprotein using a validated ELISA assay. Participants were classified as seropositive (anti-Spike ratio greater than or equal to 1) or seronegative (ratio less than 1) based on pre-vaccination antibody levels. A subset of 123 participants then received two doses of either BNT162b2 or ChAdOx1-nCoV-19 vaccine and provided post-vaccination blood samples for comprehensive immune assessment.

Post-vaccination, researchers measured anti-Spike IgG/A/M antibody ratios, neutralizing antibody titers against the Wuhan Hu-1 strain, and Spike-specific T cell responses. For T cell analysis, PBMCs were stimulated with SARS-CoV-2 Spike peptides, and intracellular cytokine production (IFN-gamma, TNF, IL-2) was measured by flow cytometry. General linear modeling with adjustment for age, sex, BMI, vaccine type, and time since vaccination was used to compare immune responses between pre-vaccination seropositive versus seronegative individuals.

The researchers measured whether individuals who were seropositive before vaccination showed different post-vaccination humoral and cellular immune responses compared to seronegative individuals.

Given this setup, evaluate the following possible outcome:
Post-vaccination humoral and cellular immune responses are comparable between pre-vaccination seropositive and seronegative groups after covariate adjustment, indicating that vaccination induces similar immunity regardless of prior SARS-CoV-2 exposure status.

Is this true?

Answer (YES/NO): NO